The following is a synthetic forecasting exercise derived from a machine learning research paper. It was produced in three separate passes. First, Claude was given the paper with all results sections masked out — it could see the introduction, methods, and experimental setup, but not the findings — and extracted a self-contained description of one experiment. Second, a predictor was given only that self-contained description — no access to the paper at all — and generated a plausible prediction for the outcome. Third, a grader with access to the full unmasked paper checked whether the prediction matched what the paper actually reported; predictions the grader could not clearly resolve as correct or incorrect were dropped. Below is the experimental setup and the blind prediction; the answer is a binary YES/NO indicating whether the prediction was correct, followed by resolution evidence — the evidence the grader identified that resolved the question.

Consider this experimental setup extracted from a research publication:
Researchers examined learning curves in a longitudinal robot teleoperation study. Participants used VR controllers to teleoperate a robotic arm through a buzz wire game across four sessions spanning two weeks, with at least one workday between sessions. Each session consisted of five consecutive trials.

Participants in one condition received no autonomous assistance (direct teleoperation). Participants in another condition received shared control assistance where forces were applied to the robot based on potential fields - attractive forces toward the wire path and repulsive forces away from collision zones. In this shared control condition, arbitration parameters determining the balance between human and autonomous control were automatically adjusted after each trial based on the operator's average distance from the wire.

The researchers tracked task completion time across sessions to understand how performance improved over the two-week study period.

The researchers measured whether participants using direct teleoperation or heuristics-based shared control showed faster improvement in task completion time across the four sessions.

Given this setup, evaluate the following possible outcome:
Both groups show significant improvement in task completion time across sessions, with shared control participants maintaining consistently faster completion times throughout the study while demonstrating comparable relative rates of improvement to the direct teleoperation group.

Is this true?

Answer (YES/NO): NO